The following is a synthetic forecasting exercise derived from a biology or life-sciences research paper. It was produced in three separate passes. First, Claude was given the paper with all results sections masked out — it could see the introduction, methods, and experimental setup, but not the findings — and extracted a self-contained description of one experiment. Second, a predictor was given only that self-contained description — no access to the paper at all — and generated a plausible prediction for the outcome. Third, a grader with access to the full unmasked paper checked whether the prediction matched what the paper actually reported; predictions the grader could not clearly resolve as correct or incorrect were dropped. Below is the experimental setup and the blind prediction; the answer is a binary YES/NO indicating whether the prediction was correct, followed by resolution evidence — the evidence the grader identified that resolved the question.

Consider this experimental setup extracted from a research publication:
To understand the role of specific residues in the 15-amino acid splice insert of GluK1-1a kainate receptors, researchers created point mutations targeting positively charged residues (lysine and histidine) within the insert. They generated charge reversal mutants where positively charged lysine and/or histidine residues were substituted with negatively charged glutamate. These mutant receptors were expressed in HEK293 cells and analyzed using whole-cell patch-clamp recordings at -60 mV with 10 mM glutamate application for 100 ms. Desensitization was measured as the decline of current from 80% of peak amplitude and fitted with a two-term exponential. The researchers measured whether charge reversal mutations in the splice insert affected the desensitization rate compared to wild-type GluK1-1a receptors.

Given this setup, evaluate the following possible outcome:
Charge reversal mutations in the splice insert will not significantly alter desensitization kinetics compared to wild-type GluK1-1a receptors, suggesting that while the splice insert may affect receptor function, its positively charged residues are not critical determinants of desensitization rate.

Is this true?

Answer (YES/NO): NO